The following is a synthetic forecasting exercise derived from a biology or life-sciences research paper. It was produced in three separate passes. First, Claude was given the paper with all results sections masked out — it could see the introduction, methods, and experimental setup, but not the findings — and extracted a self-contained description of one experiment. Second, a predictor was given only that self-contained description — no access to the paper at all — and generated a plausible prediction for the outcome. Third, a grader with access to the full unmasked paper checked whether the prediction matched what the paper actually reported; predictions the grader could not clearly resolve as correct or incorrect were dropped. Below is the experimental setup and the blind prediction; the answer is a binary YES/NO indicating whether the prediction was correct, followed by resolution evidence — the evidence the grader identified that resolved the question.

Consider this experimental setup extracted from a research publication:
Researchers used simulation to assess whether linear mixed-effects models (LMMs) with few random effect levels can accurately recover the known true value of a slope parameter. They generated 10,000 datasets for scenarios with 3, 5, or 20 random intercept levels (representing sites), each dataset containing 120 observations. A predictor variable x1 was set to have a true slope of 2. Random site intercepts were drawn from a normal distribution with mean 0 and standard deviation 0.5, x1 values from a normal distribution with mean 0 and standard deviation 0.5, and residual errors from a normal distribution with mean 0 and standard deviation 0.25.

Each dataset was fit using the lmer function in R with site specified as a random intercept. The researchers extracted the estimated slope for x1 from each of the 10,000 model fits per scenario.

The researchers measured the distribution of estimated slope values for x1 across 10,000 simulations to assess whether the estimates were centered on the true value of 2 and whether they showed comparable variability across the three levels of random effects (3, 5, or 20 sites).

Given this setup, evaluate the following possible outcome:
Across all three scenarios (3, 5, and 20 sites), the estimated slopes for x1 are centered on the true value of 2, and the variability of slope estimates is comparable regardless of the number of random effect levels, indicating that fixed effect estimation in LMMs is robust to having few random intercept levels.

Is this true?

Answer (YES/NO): YES